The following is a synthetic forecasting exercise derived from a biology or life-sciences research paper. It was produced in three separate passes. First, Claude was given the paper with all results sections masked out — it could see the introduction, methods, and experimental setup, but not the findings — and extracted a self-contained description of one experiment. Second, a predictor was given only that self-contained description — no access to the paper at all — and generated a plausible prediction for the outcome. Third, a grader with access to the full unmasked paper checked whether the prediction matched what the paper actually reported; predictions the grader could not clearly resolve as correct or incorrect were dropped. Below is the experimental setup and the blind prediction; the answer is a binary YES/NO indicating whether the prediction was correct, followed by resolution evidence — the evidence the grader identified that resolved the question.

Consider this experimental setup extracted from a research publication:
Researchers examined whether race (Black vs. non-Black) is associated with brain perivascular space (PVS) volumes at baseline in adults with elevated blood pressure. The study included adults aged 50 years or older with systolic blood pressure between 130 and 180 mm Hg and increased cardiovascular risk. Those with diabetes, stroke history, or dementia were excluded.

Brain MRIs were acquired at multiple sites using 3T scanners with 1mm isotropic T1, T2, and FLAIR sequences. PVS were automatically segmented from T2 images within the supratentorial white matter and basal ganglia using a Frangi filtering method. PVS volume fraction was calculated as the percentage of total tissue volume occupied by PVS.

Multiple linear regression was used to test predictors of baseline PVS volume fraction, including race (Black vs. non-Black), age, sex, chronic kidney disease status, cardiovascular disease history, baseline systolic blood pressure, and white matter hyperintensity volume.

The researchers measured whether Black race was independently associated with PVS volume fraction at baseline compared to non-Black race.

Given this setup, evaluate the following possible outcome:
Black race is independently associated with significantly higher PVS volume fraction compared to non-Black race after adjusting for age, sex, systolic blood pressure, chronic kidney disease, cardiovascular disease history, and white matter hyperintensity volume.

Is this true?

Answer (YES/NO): NO